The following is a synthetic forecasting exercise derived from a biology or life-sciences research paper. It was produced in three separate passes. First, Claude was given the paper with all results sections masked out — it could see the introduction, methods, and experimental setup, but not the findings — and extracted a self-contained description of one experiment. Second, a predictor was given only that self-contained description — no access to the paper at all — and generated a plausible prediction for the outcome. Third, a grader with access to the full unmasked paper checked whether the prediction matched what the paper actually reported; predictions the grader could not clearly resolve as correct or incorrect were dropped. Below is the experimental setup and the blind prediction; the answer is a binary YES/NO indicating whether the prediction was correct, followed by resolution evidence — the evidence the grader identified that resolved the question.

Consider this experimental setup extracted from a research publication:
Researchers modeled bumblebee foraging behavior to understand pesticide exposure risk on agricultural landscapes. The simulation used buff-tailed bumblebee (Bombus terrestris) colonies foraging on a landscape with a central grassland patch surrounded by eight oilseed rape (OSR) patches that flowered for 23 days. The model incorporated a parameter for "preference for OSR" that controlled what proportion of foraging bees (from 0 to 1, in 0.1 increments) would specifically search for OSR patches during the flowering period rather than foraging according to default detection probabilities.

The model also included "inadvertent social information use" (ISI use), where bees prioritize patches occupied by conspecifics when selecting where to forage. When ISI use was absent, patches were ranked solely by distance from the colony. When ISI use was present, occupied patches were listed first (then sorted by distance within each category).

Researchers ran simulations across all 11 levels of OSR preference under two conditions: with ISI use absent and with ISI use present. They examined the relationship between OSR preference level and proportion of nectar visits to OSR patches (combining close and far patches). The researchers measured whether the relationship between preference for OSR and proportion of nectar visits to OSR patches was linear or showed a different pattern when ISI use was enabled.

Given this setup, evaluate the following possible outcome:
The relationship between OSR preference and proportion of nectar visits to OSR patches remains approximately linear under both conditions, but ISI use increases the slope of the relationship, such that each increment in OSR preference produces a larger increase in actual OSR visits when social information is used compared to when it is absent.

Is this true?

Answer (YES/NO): NO